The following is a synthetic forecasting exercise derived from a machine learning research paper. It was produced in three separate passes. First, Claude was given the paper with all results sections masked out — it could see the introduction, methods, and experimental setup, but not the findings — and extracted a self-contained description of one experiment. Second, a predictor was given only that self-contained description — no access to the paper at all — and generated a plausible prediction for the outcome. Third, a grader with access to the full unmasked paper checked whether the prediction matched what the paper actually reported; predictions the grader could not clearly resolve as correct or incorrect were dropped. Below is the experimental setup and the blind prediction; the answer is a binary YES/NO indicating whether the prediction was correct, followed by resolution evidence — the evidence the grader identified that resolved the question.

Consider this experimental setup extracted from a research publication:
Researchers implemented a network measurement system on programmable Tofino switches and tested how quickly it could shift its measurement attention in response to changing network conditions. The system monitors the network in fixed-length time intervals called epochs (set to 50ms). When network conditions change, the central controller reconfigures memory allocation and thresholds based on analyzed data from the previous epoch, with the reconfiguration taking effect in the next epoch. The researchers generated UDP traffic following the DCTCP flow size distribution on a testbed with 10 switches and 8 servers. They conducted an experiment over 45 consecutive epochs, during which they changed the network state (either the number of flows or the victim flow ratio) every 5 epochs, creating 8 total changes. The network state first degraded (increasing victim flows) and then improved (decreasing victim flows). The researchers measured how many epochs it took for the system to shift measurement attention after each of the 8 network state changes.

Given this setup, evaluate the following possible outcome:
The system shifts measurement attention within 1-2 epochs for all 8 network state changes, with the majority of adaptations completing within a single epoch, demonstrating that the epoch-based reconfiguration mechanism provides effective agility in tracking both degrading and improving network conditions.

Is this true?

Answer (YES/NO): NO